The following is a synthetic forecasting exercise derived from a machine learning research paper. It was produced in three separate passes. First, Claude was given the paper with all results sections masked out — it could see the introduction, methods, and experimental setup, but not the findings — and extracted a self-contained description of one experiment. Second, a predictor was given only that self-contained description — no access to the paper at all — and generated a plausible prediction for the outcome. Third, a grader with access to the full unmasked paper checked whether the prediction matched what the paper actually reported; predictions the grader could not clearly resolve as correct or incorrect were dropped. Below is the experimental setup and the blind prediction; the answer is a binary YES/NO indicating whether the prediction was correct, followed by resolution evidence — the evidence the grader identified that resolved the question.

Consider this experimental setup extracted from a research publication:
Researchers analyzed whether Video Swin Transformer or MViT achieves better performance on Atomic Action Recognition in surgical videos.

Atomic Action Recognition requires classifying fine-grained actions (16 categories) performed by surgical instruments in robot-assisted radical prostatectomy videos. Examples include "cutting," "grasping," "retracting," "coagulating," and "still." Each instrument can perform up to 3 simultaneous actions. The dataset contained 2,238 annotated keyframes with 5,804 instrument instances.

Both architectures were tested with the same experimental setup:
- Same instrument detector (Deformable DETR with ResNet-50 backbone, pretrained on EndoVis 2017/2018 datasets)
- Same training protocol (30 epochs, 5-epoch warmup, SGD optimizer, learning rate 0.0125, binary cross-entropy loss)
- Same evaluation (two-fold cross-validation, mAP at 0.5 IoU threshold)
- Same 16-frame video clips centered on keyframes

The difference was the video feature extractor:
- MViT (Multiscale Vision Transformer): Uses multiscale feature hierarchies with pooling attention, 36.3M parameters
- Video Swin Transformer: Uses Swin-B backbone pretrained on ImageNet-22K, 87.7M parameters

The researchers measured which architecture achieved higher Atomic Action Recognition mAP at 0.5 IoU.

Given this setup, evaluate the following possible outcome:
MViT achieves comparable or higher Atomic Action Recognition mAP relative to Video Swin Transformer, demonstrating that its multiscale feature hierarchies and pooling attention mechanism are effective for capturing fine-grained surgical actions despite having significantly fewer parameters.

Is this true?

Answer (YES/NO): YES